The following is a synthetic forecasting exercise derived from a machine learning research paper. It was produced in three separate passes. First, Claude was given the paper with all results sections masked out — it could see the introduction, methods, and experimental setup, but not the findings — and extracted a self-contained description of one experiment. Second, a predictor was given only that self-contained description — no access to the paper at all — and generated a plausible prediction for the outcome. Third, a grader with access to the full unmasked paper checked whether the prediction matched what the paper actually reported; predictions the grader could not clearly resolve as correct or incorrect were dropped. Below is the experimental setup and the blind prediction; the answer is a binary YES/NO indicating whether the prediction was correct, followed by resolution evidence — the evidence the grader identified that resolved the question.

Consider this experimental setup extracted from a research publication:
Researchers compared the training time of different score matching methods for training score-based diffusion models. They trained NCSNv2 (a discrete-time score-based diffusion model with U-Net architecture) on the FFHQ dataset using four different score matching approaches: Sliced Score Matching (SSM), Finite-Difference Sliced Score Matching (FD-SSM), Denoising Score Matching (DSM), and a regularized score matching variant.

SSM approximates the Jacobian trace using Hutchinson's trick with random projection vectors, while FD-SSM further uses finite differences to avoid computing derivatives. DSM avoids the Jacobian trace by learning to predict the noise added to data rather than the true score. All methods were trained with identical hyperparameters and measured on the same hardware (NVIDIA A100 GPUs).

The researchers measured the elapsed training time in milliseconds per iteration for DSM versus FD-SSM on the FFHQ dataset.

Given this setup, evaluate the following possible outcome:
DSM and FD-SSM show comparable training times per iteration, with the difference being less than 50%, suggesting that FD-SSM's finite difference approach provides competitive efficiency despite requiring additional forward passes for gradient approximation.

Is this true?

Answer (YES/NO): YES